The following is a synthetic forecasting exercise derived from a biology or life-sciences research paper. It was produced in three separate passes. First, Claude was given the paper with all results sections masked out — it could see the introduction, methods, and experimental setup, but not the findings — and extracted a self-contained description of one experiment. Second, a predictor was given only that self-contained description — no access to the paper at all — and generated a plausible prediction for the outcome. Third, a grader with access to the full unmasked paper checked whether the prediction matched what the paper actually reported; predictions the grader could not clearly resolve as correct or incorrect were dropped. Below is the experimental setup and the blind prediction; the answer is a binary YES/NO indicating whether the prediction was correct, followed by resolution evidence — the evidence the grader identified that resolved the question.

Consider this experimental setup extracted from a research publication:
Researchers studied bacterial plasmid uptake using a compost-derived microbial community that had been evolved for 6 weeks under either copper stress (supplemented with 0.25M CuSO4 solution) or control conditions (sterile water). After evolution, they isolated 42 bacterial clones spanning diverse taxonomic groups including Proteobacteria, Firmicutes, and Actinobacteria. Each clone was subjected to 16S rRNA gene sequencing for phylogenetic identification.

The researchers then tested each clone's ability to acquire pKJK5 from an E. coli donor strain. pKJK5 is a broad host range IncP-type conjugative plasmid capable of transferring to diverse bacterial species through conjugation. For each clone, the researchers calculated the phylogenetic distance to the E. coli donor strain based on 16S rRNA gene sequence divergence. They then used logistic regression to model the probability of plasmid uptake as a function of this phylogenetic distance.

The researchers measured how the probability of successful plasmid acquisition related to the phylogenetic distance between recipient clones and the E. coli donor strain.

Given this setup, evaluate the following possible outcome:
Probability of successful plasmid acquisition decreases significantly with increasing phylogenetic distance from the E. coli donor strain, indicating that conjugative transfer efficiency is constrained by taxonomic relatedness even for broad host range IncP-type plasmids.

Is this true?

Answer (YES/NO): YES